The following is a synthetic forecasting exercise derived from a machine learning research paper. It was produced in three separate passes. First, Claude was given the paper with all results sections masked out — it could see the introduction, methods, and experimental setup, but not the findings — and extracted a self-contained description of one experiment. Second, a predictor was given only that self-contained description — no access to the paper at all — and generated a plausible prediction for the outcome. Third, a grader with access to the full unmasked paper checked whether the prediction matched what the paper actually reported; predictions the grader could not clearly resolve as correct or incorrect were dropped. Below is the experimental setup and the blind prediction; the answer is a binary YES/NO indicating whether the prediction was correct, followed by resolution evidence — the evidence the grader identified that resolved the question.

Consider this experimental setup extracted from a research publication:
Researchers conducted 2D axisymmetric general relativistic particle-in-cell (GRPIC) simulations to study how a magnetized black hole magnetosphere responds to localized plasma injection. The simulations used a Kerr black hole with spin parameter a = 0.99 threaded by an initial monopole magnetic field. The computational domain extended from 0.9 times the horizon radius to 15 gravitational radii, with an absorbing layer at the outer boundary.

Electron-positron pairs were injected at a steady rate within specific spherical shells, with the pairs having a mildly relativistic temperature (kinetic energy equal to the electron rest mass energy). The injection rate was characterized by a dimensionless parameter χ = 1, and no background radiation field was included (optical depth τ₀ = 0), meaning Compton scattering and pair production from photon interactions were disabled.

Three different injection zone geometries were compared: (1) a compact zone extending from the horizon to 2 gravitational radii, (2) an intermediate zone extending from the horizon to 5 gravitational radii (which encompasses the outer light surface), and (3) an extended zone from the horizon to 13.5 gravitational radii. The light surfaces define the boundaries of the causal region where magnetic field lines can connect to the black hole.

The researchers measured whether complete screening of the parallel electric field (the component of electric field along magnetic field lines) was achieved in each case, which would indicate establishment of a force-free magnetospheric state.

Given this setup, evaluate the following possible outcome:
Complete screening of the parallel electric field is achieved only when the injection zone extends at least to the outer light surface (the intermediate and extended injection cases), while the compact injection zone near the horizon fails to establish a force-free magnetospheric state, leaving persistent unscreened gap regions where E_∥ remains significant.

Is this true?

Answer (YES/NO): YES